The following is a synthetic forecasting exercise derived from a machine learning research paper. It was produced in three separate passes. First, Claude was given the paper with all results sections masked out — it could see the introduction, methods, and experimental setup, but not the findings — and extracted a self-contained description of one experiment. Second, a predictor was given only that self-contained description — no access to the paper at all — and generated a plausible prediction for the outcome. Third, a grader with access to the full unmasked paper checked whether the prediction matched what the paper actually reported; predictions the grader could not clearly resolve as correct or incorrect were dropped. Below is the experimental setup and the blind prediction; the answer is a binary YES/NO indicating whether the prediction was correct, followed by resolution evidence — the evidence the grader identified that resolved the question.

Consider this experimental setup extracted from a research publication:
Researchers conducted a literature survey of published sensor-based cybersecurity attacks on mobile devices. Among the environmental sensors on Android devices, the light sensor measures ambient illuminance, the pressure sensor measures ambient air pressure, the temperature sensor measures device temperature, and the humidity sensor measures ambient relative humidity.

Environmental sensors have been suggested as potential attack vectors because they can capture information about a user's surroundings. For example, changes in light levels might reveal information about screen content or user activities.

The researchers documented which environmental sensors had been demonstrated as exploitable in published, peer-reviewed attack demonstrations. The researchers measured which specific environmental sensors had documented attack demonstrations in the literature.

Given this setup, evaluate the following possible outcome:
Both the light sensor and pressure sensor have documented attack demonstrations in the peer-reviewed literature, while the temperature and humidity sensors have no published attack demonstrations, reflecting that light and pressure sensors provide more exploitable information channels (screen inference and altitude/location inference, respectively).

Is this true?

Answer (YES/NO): NO